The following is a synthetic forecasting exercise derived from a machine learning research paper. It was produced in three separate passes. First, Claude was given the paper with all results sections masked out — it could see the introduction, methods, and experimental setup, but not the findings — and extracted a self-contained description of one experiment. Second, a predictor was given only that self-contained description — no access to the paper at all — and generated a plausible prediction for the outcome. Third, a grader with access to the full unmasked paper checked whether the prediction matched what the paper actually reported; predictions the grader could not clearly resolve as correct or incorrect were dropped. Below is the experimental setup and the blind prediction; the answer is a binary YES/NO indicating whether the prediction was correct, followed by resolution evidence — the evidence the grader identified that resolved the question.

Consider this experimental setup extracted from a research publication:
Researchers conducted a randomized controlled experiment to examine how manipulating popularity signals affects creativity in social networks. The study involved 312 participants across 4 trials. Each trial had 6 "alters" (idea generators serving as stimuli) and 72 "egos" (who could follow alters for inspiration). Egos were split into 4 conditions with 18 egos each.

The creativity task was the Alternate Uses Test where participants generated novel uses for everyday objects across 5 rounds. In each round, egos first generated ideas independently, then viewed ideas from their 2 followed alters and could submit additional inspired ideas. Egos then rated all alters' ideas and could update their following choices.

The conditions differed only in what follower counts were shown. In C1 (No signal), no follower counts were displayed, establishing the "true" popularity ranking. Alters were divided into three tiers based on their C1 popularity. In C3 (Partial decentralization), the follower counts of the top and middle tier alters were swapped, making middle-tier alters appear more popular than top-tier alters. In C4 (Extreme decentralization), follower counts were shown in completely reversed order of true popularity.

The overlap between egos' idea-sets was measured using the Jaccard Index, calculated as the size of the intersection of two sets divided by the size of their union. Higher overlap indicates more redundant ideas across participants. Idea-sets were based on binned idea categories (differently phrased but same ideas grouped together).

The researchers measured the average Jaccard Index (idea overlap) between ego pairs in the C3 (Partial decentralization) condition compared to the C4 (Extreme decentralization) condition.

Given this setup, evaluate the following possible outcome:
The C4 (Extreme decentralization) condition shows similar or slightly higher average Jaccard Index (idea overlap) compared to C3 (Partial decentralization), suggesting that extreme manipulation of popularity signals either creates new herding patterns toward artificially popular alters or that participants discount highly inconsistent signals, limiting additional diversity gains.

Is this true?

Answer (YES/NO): NO